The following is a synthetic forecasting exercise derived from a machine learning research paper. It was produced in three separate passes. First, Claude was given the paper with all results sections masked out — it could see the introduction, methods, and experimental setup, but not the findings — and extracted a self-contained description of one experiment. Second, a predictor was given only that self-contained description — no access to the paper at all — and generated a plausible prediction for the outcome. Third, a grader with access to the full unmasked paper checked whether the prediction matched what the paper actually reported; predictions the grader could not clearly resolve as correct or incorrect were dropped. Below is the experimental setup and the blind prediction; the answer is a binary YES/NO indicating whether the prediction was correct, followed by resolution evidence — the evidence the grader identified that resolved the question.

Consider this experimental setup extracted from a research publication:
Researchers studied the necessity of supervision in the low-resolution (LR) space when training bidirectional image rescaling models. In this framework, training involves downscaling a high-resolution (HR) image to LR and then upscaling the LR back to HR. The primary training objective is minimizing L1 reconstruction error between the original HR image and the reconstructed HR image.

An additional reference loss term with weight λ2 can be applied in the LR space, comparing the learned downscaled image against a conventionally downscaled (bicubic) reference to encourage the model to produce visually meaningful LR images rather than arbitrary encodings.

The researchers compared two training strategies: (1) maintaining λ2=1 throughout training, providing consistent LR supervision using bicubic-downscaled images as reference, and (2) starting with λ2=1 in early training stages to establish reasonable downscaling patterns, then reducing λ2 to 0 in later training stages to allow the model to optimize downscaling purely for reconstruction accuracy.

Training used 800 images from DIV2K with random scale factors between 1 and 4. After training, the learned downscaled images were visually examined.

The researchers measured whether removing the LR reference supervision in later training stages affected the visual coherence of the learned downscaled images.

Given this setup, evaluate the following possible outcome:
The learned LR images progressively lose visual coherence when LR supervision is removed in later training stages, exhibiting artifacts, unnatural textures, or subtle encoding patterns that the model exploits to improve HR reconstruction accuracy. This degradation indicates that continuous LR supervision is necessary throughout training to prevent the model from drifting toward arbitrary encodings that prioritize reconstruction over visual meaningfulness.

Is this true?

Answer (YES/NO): NO